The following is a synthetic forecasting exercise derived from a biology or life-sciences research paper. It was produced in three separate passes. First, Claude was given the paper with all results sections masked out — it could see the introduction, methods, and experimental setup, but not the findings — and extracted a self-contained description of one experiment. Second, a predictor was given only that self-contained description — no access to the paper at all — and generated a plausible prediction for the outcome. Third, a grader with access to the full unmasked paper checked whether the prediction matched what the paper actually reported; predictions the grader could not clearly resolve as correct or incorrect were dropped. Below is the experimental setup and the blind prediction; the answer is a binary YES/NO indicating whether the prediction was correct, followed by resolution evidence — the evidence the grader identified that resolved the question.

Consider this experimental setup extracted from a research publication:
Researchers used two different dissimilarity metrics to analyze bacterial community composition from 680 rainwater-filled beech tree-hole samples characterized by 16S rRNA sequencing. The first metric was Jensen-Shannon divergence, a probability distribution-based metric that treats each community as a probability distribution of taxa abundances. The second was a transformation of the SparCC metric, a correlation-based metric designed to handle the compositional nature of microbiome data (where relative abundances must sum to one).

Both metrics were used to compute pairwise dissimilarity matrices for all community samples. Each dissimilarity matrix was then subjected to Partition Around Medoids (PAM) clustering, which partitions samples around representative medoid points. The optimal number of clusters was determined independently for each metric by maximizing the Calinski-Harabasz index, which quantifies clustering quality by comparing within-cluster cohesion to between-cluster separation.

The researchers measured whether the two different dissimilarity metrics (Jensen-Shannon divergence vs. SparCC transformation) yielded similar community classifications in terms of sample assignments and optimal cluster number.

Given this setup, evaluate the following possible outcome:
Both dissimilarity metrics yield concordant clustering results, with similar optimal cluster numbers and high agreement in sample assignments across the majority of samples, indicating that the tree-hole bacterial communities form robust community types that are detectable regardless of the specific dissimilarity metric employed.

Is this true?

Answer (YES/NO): YES